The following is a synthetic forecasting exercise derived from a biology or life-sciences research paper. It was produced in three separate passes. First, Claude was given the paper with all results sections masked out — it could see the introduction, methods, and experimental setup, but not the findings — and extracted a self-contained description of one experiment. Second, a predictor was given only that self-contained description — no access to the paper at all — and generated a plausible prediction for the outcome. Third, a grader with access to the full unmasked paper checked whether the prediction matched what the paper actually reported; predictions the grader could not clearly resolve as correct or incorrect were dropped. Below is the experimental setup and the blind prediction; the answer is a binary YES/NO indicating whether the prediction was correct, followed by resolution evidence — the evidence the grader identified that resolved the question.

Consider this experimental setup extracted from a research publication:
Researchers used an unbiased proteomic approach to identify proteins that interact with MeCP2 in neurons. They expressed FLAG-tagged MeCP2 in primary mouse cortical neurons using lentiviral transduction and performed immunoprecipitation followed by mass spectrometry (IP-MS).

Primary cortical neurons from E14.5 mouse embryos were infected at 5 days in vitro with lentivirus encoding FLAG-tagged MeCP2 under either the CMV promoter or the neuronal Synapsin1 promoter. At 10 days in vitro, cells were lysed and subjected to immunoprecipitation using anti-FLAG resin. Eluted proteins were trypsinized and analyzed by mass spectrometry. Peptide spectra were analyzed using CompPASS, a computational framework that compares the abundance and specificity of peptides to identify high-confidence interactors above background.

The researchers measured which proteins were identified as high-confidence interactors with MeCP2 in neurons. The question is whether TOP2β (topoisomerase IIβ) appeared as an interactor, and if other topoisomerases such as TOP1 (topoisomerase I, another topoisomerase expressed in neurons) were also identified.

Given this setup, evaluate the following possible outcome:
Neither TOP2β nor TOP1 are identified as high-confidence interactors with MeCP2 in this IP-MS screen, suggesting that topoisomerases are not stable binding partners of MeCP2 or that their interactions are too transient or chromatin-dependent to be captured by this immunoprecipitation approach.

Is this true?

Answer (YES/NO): NO